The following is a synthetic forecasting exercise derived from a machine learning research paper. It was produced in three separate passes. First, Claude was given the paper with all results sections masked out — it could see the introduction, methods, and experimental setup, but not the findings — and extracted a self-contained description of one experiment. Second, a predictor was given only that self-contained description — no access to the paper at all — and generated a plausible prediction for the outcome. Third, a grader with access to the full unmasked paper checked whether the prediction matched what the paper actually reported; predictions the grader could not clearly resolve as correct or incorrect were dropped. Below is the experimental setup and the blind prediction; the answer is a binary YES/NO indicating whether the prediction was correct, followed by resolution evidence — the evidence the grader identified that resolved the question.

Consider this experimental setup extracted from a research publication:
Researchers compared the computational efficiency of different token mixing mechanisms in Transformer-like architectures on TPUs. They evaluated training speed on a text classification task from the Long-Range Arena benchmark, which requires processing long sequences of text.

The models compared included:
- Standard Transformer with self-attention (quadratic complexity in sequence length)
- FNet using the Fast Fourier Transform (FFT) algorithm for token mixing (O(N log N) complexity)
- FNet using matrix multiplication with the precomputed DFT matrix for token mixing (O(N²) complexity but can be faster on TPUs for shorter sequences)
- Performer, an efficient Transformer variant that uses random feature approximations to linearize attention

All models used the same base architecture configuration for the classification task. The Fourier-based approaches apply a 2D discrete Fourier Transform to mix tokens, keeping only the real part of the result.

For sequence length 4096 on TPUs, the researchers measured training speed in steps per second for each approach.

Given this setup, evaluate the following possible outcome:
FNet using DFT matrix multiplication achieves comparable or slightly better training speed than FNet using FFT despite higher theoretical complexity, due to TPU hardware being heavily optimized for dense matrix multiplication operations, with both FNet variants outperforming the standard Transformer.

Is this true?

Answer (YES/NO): NO